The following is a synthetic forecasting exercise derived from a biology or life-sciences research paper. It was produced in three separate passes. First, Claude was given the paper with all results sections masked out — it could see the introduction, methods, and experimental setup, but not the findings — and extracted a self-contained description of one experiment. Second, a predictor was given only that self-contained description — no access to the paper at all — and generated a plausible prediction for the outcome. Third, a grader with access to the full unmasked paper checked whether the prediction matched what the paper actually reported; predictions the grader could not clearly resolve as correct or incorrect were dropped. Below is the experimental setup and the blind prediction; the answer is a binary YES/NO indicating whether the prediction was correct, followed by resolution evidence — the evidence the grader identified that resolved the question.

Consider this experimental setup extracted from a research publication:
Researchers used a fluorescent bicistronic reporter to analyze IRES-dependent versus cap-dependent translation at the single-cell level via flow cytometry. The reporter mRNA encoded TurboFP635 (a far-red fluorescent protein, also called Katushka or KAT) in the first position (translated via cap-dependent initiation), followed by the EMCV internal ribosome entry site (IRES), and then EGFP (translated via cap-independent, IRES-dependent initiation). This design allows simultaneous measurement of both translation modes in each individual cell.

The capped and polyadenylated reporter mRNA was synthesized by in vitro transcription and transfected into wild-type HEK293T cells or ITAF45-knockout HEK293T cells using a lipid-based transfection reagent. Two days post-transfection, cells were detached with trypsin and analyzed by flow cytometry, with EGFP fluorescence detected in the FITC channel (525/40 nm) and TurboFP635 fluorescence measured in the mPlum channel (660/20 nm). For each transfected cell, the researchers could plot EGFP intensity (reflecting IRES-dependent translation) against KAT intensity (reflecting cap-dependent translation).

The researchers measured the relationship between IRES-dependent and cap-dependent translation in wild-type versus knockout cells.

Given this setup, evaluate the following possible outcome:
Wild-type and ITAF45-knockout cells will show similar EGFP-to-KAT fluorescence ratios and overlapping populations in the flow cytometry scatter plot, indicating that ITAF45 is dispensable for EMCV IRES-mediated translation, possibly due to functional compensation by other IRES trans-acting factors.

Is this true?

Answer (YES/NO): NO